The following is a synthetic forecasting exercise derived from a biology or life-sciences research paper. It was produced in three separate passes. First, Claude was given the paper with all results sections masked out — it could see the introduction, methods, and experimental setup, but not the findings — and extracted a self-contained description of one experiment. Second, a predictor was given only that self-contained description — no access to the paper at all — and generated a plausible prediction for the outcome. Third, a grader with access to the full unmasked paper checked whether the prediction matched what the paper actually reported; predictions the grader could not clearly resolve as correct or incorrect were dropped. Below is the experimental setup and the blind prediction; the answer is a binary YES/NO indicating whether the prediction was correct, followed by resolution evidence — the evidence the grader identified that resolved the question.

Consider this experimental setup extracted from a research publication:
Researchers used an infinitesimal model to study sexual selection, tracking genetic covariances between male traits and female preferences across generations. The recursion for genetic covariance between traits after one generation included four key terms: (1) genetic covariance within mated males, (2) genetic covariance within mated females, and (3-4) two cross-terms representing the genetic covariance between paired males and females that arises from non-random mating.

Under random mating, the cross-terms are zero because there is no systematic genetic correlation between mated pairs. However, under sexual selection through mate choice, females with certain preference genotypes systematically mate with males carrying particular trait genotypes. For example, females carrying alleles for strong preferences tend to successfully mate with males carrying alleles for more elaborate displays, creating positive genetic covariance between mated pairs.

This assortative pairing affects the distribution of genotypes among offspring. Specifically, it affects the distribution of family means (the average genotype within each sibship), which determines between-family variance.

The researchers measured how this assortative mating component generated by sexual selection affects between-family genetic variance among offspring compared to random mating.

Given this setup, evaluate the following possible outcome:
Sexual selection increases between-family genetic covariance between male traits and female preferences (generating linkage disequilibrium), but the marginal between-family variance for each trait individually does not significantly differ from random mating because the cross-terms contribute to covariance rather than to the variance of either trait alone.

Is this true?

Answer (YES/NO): NO